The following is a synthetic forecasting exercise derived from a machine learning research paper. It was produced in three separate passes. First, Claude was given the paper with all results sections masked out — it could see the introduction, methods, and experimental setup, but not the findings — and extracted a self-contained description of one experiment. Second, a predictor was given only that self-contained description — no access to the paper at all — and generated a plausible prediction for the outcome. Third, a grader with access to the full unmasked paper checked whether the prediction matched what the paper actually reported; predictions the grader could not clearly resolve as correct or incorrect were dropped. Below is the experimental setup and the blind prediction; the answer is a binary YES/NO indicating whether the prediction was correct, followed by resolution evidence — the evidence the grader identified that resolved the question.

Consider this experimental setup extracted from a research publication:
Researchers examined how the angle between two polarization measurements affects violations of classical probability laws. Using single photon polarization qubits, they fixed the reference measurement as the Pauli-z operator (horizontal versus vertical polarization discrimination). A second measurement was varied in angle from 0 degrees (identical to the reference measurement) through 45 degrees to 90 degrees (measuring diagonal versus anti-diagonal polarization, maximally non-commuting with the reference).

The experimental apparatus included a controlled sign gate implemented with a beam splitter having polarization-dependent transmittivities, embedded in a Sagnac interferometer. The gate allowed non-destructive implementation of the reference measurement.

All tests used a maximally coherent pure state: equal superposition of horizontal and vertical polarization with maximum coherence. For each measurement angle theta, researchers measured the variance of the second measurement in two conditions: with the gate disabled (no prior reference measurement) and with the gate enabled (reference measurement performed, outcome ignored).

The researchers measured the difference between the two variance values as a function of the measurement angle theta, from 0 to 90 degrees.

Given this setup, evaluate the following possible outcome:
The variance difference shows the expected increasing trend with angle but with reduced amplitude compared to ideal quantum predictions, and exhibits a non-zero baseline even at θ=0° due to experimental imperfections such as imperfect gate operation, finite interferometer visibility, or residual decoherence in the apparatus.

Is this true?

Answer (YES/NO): NO